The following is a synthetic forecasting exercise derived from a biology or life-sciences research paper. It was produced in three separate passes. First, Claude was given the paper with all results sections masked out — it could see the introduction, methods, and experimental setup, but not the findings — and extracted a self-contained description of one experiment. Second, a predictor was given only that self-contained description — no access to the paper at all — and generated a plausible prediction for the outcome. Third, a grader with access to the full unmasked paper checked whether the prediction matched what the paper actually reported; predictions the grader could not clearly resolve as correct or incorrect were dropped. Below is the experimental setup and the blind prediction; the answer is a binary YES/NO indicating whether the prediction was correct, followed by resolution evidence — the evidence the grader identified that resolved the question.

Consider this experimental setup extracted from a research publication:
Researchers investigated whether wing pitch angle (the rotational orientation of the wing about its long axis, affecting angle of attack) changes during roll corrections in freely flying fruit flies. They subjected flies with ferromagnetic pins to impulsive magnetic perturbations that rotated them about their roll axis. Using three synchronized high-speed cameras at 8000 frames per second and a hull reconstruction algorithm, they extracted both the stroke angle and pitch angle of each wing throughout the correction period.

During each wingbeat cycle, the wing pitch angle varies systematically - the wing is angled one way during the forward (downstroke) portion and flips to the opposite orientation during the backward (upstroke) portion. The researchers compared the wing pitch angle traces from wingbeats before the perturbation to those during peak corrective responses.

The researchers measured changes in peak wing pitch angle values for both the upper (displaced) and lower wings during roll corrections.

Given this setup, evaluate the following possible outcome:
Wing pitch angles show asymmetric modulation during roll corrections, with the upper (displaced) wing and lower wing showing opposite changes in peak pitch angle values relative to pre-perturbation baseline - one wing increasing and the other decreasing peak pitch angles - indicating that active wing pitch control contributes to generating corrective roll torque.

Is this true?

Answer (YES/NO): NO